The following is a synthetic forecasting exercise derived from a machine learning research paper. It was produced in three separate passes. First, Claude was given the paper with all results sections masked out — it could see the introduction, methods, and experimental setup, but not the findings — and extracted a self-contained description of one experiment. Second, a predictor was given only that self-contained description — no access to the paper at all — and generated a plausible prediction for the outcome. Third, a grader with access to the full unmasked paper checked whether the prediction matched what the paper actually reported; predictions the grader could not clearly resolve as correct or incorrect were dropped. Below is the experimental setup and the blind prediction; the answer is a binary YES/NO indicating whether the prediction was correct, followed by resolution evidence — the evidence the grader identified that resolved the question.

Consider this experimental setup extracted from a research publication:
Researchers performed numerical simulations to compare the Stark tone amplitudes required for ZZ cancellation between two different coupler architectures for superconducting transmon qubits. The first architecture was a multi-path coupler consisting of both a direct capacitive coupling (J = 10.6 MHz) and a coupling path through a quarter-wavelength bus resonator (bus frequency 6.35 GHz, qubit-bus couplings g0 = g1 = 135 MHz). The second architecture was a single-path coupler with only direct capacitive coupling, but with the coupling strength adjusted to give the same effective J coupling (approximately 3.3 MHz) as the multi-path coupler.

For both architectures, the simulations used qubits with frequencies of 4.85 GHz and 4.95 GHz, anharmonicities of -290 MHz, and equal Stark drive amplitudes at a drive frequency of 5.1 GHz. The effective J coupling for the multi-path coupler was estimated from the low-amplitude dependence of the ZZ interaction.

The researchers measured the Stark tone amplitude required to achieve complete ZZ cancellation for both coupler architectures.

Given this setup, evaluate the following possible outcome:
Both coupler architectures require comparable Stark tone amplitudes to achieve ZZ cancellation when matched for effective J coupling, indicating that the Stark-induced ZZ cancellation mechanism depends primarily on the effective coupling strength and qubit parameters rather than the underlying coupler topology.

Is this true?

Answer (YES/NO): NO